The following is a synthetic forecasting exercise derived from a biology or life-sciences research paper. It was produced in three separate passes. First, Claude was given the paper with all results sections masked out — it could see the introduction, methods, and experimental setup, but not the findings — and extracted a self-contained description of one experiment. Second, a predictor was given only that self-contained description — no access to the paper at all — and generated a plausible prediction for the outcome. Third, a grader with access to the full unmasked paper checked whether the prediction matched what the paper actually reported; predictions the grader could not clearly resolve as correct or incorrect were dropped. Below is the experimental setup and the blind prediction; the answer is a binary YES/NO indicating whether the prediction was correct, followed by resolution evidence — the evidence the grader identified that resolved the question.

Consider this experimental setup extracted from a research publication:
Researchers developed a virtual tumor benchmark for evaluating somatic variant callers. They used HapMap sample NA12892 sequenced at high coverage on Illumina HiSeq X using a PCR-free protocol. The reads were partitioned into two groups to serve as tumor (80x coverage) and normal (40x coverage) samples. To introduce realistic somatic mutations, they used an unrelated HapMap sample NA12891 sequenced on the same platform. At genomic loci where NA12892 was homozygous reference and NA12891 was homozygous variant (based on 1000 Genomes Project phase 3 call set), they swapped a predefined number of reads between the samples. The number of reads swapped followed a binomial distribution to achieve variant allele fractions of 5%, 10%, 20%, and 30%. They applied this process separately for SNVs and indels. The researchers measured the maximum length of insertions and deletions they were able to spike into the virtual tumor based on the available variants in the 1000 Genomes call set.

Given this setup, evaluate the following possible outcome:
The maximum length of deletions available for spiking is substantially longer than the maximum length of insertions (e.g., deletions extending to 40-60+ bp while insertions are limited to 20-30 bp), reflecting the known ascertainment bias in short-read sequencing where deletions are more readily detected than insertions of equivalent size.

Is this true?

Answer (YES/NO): NO